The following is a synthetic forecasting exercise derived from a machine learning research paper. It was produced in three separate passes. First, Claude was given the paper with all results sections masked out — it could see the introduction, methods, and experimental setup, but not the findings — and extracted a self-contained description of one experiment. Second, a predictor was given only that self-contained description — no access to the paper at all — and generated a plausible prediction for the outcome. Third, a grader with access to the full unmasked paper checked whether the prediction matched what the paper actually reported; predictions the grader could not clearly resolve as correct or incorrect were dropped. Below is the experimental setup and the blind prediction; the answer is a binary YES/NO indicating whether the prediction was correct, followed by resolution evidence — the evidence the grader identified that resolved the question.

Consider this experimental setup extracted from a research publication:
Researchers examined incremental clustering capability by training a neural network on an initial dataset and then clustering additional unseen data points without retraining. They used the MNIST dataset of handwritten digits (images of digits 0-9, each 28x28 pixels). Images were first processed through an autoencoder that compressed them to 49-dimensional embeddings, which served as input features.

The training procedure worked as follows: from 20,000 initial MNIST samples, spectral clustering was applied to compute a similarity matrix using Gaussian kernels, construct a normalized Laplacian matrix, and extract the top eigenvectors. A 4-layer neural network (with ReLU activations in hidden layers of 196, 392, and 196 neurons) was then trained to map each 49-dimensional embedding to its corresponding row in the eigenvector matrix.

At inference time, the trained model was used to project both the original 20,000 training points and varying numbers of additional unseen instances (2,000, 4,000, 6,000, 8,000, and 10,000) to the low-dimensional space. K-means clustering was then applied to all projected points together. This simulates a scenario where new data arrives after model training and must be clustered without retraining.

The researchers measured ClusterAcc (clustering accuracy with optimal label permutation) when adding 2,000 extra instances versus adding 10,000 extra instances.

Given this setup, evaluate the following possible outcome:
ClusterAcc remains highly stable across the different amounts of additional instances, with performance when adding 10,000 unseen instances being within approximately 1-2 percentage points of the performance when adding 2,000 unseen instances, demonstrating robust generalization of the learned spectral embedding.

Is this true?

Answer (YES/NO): NO